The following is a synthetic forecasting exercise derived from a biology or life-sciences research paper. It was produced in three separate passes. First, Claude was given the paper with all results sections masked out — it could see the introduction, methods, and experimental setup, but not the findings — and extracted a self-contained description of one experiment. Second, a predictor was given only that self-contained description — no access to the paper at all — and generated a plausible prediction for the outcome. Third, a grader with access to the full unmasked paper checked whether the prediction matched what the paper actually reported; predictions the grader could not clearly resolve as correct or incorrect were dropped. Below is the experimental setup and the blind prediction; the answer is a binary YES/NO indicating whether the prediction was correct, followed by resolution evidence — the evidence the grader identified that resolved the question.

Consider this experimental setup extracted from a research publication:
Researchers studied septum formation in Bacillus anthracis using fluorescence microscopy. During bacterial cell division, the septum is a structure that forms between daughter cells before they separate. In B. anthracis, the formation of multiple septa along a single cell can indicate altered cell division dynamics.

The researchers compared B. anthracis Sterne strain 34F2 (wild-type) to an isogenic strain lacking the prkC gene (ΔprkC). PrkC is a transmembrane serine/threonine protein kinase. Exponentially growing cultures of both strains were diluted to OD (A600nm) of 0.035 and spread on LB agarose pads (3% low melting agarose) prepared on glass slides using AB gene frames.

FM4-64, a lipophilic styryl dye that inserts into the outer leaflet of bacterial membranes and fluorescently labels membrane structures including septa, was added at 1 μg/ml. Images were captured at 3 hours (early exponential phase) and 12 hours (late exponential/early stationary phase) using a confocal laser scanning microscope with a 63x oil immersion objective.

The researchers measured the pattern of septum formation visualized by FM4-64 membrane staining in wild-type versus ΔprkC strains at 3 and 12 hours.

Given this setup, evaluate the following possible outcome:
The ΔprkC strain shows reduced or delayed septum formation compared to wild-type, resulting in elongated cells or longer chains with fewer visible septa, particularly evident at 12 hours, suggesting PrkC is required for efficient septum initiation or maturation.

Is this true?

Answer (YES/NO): NO